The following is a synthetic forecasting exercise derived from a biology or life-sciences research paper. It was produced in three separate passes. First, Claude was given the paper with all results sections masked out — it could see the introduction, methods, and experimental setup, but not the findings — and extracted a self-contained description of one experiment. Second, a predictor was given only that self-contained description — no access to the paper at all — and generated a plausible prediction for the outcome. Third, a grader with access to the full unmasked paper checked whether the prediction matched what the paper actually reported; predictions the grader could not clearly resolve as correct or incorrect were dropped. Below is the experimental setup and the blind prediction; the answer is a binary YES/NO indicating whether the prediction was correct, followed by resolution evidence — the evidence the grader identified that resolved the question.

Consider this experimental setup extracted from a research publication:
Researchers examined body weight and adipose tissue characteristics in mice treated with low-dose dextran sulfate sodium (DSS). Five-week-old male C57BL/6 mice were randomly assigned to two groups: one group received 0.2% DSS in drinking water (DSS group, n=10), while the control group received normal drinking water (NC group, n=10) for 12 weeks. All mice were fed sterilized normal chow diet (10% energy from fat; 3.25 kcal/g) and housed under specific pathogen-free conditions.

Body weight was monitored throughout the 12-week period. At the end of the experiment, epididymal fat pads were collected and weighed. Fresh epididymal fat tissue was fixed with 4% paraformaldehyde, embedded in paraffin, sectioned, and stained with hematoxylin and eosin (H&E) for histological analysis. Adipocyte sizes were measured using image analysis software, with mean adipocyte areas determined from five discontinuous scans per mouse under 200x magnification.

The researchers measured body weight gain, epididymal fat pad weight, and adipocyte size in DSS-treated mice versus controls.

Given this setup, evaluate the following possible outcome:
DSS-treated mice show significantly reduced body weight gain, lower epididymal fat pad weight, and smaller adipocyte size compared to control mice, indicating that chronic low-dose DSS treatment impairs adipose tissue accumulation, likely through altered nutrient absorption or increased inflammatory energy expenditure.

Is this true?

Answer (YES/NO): NO